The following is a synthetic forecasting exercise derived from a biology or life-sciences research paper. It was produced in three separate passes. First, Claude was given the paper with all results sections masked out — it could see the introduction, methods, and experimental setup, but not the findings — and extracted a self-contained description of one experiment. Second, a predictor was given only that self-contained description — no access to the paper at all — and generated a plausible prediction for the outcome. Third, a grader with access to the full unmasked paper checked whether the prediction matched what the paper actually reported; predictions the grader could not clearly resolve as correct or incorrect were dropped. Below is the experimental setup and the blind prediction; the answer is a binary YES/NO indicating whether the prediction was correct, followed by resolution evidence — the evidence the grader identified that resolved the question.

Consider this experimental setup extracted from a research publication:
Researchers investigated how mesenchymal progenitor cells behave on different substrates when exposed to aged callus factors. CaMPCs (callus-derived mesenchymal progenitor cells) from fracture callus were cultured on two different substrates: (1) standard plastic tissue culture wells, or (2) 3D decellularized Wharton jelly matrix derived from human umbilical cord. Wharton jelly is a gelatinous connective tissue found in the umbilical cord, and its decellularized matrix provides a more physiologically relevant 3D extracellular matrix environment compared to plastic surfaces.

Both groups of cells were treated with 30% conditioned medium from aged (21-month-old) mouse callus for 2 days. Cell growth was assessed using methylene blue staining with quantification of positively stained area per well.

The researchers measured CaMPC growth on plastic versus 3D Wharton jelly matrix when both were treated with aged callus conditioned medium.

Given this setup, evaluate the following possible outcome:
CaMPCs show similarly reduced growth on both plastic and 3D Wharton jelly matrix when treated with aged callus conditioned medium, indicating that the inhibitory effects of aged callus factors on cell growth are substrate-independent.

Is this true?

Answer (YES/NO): YES